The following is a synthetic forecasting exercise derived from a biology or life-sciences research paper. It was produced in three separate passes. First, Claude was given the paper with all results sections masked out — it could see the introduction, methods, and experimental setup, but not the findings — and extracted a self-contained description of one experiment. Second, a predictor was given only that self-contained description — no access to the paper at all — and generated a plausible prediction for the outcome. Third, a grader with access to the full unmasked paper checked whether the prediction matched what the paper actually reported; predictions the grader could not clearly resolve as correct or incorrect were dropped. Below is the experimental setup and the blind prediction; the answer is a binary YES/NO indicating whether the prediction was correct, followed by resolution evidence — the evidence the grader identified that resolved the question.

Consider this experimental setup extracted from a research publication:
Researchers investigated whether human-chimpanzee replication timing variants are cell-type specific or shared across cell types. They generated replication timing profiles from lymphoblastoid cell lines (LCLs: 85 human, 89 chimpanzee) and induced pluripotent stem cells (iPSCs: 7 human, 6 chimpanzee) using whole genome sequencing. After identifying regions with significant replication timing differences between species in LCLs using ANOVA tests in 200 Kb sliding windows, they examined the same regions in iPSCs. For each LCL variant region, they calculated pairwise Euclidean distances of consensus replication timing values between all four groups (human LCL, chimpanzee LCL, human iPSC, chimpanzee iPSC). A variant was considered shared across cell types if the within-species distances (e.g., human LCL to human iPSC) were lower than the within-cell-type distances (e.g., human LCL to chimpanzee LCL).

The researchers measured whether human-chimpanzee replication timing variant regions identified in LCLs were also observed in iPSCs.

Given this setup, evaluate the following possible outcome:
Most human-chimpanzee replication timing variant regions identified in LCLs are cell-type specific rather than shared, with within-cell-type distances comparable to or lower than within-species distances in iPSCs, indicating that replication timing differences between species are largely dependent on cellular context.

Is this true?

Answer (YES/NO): YES